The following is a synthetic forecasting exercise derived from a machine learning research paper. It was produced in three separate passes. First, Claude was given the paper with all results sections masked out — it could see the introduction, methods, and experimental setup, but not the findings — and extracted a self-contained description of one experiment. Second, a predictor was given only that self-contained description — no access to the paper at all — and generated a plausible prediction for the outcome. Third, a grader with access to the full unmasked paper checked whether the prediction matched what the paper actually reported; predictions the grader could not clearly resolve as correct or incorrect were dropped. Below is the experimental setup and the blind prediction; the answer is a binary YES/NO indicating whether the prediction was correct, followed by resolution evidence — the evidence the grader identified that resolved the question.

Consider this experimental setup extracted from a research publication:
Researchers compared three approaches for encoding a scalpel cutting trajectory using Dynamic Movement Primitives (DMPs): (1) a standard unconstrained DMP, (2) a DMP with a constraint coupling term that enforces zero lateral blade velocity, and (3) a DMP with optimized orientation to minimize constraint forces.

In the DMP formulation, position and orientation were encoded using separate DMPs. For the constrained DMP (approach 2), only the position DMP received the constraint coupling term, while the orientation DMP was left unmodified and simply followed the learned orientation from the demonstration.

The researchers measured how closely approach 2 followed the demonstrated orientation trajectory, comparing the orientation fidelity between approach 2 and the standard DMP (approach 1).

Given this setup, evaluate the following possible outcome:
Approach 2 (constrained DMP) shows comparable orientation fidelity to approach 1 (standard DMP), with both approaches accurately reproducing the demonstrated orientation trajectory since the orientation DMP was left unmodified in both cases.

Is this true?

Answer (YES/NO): YES